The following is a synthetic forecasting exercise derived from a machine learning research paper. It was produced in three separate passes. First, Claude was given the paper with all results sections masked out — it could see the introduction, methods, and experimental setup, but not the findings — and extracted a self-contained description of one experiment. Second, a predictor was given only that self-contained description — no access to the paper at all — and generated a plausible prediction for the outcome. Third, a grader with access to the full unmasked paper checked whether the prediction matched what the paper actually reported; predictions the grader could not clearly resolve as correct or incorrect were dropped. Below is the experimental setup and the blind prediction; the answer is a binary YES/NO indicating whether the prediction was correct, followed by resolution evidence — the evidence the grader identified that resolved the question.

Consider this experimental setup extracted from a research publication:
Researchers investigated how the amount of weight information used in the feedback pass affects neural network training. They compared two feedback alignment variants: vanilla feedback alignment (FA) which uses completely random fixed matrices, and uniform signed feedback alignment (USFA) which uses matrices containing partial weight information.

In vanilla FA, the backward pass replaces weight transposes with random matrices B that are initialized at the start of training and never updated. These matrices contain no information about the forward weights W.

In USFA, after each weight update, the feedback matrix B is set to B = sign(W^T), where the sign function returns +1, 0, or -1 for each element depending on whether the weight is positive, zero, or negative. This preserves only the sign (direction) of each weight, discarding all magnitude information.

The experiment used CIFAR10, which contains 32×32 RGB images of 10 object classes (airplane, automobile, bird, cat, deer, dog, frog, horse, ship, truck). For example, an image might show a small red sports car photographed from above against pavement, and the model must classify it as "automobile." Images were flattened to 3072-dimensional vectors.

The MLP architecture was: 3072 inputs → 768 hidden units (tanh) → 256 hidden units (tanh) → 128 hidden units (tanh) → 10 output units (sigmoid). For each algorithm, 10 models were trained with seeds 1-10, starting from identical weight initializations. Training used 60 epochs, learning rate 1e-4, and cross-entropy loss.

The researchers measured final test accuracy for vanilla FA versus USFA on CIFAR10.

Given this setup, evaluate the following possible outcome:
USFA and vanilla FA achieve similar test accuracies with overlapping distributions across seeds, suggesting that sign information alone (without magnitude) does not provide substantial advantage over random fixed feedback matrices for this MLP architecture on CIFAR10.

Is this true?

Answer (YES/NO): NO